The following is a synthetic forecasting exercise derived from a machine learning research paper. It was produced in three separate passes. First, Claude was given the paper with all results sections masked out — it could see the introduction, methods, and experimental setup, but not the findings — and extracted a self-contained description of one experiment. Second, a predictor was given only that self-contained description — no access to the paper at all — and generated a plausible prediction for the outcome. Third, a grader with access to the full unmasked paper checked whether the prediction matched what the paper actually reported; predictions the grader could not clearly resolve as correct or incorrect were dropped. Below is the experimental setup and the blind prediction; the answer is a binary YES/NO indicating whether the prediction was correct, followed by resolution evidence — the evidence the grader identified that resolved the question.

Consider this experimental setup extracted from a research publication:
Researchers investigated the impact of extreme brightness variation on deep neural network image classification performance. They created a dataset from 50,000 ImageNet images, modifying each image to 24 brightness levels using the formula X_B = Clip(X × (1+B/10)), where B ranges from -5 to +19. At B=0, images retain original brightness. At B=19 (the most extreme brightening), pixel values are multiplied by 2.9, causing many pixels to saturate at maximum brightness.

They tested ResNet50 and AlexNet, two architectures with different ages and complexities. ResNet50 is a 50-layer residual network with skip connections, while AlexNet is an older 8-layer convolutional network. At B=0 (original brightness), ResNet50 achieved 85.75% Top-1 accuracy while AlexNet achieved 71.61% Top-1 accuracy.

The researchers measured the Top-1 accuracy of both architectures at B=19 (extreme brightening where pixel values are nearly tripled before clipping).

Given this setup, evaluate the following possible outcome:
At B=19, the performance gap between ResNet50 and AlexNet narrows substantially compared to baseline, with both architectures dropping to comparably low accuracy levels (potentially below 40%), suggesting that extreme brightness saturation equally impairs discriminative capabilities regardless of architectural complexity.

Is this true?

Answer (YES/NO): NO